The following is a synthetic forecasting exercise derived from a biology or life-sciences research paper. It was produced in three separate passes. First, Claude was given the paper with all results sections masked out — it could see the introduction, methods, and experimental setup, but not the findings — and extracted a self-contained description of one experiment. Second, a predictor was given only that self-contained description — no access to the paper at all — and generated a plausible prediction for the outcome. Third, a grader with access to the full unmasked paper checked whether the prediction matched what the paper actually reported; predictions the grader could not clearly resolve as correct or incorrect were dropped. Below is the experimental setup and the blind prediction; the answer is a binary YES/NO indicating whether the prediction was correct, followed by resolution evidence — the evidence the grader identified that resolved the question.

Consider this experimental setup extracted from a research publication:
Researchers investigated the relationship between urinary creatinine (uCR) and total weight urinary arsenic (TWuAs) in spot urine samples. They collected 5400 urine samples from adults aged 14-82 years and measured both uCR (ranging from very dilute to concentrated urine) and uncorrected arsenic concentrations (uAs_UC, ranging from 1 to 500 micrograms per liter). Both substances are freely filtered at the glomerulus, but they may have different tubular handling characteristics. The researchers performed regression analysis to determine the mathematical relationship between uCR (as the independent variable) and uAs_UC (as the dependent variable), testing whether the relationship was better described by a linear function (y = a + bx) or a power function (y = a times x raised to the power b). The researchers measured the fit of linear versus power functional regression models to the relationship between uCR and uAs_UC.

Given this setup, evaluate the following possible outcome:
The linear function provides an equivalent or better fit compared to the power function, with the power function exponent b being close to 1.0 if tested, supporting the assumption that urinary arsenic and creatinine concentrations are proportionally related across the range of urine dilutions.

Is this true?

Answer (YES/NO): NO